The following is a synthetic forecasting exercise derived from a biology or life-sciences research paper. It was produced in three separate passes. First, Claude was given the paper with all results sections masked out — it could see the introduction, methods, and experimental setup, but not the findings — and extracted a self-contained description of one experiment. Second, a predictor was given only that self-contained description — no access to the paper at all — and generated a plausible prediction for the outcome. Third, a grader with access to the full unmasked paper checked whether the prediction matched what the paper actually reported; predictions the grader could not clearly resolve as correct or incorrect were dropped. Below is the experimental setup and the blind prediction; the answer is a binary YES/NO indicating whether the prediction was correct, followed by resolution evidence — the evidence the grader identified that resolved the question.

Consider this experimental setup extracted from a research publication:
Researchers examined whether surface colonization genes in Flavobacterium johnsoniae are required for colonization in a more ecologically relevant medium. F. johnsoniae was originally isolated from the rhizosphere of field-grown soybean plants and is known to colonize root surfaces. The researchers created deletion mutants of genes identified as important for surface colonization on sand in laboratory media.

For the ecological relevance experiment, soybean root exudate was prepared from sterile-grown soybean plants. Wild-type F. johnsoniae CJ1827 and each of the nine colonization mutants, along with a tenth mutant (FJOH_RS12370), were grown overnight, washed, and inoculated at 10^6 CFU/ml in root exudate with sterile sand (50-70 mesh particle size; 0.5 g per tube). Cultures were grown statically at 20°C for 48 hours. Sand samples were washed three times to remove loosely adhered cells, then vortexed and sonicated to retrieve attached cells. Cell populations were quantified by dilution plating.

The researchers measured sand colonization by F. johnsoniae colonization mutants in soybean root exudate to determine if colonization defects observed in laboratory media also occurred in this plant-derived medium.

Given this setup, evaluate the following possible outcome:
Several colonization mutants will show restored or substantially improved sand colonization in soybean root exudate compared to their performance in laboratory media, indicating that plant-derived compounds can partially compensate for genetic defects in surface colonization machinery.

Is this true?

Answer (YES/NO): YES